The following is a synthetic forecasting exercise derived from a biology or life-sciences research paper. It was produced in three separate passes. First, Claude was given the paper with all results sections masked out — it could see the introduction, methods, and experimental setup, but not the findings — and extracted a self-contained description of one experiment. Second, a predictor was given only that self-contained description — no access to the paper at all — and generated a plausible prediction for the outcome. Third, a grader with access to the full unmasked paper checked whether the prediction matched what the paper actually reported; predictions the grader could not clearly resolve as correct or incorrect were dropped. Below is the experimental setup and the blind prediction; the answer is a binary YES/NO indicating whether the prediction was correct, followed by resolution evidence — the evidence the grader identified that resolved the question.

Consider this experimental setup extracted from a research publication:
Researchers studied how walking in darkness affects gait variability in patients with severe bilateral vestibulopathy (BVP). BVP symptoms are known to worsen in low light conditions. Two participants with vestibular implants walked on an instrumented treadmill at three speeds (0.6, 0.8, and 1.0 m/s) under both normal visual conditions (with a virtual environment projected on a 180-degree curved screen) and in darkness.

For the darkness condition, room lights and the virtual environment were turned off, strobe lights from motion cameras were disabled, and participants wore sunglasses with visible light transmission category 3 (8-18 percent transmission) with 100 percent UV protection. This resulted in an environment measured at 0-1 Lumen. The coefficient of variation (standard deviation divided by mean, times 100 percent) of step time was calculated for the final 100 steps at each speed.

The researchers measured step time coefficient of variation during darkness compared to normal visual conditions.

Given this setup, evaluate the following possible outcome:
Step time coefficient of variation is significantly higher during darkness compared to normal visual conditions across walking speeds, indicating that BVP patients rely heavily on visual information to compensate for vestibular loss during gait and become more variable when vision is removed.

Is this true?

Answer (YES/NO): NO